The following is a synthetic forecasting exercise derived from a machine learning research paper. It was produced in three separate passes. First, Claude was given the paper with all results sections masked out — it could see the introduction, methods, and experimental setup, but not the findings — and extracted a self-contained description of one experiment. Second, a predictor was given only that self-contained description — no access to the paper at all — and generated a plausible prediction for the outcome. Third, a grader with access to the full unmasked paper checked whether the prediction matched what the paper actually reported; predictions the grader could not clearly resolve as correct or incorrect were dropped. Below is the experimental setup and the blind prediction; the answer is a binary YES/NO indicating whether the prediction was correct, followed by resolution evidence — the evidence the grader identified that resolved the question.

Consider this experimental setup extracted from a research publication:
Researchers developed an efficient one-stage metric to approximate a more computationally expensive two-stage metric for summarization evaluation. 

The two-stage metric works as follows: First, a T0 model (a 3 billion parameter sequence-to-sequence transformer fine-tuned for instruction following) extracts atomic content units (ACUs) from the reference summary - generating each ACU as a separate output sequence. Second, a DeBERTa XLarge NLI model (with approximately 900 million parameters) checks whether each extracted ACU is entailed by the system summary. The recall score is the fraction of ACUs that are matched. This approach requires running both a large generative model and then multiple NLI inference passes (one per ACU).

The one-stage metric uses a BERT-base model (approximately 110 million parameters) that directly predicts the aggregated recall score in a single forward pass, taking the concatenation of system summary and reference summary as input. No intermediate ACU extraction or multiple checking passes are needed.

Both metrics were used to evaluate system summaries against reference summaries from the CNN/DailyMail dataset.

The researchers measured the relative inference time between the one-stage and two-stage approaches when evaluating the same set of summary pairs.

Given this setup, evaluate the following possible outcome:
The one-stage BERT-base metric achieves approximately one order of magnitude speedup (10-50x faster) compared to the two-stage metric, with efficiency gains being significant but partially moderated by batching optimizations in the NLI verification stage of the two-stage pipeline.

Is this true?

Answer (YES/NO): YES